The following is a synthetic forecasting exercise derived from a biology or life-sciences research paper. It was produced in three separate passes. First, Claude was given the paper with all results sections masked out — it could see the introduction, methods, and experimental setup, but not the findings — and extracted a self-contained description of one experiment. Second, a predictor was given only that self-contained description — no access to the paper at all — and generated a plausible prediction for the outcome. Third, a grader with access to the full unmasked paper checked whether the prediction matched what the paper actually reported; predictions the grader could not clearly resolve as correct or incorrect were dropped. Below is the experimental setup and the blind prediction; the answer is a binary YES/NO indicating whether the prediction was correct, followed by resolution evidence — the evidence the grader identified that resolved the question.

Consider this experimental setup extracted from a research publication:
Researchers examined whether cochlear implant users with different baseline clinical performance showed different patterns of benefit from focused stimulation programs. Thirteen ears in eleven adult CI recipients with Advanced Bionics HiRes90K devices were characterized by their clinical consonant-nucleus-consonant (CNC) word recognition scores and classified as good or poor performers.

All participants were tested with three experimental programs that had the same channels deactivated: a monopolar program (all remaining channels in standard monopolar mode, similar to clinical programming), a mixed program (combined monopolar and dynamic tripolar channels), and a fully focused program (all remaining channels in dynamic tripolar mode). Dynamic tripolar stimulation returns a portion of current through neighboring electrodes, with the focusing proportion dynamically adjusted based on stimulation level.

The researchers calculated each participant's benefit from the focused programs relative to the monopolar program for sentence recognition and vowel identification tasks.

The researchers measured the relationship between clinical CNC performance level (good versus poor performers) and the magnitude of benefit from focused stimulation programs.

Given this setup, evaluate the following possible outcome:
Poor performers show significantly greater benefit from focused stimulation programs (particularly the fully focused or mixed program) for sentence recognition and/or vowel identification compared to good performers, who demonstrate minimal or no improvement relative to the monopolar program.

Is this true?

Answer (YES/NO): NO